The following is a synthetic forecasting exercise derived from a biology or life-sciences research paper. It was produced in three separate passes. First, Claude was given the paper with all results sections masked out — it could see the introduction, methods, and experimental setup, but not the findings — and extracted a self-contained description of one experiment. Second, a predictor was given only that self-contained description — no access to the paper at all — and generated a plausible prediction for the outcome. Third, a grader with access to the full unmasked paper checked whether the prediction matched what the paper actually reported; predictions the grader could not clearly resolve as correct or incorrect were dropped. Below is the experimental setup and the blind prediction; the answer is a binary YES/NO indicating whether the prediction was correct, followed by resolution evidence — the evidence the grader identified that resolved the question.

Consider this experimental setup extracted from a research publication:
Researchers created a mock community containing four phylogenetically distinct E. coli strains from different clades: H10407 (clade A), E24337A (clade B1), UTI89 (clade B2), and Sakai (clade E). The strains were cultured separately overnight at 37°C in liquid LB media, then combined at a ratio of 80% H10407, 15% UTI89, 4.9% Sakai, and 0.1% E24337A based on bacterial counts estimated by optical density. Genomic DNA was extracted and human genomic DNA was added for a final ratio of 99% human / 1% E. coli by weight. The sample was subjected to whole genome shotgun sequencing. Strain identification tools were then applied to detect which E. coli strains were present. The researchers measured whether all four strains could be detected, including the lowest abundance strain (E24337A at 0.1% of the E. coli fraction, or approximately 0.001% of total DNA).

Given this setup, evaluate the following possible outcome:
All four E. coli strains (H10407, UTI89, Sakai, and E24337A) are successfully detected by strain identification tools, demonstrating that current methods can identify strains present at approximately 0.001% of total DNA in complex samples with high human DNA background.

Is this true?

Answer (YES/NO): YES